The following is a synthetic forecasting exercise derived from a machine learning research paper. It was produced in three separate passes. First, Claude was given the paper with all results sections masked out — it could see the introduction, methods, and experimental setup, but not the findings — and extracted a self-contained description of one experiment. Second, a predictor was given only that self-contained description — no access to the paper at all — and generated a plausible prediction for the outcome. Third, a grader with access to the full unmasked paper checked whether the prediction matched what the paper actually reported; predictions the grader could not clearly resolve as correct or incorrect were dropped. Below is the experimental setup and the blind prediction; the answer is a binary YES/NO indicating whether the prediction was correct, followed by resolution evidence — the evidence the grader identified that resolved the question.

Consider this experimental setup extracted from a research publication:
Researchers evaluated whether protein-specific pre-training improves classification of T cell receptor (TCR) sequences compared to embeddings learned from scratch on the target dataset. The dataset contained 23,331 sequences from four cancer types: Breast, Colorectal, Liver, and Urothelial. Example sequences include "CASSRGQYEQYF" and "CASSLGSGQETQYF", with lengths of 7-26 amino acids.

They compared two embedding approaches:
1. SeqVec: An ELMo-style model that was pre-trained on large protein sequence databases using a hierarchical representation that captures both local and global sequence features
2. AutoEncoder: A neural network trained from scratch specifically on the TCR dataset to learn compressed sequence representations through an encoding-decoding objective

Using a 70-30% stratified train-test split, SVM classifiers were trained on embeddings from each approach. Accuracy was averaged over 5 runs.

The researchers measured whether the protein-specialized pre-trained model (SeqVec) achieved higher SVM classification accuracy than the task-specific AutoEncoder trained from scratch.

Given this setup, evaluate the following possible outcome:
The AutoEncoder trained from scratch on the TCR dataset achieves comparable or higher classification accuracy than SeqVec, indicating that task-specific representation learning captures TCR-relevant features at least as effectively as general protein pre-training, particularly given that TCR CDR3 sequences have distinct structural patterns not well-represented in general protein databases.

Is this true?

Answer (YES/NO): YES